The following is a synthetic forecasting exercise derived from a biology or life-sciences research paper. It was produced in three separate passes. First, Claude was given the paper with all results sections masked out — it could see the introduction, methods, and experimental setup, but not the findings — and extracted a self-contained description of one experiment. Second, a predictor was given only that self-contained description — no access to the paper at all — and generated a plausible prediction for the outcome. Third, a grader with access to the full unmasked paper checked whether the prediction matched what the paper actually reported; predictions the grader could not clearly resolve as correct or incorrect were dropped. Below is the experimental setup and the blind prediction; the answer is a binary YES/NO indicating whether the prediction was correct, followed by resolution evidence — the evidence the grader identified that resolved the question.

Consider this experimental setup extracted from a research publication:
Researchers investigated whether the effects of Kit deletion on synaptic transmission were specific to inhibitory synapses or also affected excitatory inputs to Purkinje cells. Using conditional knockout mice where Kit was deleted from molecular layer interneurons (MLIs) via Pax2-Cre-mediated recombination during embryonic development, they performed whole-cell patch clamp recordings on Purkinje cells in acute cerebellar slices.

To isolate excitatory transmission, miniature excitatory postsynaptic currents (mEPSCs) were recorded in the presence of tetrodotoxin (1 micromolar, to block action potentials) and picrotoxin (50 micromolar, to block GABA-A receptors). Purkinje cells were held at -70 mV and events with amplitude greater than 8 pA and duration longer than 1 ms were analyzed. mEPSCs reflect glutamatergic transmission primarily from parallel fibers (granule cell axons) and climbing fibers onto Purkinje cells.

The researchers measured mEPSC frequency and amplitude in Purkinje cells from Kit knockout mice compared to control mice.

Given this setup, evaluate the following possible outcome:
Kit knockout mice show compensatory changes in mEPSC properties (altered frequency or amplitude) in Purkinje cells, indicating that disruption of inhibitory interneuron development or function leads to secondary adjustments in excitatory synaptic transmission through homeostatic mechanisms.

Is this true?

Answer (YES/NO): NO